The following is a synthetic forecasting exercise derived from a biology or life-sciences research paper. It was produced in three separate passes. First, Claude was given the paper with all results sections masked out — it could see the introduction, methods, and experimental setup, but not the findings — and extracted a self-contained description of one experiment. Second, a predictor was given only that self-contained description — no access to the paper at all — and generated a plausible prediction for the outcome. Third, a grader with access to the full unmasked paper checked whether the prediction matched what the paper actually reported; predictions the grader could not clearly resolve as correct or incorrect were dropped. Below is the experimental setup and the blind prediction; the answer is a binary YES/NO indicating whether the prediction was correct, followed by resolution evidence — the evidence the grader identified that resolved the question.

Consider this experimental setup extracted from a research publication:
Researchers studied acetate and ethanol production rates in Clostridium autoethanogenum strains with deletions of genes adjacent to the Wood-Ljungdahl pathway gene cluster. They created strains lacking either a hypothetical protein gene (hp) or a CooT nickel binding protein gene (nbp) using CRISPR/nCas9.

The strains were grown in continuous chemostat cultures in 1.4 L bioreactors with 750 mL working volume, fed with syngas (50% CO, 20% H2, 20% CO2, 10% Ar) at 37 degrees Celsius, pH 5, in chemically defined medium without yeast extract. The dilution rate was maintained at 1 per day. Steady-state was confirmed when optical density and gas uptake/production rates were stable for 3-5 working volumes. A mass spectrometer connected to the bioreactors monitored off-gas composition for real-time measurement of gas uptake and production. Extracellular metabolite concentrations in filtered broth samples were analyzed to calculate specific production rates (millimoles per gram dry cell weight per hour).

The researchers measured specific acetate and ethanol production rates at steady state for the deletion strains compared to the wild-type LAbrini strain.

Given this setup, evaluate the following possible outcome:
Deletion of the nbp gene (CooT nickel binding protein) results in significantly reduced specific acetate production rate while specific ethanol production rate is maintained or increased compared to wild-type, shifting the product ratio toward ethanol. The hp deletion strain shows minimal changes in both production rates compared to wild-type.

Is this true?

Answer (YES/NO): NO